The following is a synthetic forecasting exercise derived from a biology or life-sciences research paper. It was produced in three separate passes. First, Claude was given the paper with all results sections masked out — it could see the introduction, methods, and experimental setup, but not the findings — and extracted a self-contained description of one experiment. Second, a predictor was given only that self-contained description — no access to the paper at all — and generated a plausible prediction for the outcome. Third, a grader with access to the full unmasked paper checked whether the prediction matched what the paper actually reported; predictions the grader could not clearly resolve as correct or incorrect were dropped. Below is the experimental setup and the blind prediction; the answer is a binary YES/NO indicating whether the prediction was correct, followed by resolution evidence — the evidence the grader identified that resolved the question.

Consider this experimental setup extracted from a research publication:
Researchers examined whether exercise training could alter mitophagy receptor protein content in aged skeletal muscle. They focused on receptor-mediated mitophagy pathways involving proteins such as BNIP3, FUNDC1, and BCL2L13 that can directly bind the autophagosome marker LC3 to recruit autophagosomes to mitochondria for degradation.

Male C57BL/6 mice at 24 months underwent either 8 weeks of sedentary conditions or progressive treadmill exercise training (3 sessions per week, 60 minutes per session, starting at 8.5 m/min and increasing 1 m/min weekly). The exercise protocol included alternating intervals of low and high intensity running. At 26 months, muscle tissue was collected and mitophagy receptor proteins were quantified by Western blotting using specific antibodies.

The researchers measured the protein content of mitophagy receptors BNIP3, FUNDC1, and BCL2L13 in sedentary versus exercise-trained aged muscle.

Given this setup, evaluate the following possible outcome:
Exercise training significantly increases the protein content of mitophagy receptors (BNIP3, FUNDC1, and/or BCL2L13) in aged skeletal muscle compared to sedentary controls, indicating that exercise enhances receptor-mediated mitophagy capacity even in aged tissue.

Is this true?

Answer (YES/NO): YES